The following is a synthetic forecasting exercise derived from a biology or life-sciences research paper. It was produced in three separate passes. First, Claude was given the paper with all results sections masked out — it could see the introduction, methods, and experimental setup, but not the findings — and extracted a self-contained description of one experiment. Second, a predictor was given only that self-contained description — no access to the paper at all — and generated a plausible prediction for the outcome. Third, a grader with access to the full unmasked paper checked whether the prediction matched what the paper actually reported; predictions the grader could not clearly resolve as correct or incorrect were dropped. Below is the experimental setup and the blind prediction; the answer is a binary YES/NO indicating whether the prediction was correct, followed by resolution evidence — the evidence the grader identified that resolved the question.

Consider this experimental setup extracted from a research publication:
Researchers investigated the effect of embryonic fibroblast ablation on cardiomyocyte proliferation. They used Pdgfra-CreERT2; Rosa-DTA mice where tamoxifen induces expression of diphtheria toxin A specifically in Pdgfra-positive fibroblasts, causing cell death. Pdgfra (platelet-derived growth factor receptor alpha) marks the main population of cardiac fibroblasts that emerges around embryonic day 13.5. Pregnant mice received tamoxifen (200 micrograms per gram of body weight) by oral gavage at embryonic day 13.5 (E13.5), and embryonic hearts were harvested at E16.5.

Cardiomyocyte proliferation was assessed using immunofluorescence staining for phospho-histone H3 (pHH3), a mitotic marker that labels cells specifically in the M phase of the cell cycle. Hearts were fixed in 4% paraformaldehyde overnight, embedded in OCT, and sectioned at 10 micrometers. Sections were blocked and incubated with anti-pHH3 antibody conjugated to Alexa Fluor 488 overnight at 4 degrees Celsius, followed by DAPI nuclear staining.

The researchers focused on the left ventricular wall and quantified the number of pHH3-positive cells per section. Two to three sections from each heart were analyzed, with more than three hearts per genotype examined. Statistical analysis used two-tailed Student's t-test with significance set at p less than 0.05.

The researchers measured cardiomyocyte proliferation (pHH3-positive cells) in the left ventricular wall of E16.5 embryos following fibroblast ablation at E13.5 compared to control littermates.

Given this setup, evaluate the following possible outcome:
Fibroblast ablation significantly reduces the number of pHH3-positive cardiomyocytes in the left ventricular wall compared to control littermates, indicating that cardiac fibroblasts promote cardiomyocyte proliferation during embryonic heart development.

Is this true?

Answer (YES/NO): YES